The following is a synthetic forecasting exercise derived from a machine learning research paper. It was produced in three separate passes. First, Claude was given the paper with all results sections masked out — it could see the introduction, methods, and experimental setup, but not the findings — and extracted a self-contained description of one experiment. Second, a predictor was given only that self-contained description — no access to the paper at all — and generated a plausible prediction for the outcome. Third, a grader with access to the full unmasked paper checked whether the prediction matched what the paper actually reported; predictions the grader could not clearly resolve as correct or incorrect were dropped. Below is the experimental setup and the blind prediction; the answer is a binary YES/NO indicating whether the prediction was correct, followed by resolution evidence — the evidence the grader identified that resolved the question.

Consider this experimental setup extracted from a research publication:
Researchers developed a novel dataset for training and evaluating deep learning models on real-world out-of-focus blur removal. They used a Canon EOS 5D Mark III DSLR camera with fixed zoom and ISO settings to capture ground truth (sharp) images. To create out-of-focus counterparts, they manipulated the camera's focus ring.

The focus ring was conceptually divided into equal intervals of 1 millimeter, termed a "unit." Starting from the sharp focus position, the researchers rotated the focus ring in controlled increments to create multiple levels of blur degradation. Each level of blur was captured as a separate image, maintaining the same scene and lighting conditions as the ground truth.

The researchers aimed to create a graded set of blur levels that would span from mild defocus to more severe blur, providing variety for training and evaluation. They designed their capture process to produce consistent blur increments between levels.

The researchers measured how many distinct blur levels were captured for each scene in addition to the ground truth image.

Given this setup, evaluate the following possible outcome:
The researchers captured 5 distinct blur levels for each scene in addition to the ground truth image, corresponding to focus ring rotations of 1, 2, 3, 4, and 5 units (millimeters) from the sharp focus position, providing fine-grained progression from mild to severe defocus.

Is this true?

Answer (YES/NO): NO